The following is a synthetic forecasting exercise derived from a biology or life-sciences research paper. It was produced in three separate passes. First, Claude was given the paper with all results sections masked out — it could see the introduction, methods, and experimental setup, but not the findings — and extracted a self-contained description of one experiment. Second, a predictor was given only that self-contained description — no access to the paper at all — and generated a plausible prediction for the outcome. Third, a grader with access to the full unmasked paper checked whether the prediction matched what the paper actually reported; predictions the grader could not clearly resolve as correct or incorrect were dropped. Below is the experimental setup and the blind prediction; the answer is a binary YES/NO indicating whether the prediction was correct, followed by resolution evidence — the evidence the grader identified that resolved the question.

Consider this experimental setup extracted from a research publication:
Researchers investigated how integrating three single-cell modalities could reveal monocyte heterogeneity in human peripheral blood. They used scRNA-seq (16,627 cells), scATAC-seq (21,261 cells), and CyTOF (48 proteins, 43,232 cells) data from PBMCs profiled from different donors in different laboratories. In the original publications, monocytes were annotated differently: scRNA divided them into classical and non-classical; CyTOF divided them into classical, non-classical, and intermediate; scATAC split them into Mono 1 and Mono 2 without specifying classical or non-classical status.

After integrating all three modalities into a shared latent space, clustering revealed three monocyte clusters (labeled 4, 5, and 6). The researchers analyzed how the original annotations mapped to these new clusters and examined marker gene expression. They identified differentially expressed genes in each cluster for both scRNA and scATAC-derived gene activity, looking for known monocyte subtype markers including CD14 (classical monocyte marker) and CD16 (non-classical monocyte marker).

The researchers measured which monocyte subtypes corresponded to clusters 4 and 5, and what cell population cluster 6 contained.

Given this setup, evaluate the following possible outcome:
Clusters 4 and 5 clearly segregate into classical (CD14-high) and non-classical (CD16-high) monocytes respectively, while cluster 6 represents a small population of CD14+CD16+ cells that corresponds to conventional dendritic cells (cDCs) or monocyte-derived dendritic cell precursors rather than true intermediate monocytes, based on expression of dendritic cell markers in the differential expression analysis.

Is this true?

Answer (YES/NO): NO